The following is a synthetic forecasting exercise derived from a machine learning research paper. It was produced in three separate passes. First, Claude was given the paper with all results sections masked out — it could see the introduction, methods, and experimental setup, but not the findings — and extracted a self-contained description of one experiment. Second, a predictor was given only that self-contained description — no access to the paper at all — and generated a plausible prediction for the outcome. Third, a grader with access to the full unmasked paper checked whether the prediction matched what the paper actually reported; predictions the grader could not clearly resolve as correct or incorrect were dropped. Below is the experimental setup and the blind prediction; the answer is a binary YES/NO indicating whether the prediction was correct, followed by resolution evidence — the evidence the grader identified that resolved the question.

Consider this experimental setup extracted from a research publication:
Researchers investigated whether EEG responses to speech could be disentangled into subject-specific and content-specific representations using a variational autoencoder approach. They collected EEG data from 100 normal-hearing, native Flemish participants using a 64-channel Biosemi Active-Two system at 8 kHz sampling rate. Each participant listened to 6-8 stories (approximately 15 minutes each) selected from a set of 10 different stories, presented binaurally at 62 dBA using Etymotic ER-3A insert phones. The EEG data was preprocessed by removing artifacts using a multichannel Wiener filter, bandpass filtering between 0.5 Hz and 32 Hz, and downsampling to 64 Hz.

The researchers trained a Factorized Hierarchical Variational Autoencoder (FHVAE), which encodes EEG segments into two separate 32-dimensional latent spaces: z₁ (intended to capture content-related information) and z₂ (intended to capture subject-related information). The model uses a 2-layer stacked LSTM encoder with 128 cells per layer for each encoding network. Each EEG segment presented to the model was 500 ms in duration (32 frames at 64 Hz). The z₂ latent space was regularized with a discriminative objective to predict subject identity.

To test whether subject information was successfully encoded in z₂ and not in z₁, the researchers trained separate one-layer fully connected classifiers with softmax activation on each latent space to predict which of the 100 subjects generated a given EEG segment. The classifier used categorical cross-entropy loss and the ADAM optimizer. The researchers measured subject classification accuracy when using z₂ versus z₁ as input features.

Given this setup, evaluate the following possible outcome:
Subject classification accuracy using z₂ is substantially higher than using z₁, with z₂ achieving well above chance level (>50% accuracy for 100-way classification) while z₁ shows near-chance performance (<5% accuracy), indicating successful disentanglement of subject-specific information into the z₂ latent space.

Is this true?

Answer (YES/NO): YES